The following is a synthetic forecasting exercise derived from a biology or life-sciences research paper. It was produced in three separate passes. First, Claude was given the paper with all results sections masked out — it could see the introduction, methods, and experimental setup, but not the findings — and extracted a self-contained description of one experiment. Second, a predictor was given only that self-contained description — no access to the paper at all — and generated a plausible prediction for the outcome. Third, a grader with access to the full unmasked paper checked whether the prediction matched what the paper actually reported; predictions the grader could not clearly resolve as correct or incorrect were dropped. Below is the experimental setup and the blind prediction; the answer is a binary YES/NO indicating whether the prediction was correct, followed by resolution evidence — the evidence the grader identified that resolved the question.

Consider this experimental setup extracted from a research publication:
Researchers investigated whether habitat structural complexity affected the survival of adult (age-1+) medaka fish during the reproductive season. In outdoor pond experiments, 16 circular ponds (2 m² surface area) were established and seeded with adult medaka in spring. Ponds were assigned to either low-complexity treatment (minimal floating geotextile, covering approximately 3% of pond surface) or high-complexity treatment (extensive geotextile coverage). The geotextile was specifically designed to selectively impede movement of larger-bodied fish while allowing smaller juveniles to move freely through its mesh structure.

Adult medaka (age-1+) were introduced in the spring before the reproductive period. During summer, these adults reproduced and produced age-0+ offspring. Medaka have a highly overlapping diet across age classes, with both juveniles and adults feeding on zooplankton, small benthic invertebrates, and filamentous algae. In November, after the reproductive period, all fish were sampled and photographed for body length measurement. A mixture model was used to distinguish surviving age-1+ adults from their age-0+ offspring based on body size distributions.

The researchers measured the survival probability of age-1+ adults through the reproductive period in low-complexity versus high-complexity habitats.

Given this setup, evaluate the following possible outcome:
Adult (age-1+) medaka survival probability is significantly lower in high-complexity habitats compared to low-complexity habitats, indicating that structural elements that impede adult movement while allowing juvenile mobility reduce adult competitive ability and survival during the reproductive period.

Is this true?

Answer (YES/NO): YES